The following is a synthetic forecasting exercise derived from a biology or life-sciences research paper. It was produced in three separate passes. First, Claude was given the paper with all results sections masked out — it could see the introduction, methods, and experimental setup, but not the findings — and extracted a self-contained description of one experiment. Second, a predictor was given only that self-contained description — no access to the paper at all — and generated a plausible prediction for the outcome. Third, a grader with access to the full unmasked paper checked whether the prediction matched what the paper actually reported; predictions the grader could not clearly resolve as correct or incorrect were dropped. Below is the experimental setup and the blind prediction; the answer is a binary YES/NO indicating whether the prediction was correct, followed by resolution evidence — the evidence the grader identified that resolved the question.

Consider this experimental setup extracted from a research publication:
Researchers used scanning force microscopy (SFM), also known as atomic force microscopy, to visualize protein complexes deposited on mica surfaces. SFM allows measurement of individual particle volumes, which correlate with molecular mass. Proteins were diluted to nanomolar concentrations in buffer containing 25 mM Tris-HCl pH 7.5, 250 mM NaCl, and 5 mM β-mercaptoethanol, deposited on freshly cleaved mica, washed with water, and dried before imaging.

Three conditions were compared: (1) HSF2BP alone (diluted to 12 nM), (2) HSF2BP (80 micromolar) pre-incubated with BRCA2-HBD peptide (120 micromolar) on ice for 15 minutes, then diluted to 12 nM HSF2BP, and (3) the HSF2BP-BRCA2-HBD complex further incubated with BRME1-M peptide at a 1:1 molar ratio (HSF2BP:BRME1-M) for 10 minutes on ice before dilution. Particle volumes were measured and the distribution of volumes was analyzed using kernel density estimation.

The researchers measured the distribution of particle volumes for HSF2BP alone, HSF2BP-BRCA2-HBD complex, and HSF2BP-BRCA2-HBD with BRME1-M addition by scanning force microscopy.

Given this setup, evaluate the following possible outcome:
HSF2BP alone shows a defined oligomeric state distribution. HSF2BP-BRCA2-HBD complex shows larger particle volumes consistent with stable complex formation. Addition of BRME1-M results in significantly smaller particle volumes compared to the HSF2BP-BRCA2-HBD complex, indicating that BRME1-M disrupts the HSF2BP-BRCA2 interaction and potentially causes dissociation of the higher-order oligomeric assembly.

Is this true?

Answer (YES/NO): NO